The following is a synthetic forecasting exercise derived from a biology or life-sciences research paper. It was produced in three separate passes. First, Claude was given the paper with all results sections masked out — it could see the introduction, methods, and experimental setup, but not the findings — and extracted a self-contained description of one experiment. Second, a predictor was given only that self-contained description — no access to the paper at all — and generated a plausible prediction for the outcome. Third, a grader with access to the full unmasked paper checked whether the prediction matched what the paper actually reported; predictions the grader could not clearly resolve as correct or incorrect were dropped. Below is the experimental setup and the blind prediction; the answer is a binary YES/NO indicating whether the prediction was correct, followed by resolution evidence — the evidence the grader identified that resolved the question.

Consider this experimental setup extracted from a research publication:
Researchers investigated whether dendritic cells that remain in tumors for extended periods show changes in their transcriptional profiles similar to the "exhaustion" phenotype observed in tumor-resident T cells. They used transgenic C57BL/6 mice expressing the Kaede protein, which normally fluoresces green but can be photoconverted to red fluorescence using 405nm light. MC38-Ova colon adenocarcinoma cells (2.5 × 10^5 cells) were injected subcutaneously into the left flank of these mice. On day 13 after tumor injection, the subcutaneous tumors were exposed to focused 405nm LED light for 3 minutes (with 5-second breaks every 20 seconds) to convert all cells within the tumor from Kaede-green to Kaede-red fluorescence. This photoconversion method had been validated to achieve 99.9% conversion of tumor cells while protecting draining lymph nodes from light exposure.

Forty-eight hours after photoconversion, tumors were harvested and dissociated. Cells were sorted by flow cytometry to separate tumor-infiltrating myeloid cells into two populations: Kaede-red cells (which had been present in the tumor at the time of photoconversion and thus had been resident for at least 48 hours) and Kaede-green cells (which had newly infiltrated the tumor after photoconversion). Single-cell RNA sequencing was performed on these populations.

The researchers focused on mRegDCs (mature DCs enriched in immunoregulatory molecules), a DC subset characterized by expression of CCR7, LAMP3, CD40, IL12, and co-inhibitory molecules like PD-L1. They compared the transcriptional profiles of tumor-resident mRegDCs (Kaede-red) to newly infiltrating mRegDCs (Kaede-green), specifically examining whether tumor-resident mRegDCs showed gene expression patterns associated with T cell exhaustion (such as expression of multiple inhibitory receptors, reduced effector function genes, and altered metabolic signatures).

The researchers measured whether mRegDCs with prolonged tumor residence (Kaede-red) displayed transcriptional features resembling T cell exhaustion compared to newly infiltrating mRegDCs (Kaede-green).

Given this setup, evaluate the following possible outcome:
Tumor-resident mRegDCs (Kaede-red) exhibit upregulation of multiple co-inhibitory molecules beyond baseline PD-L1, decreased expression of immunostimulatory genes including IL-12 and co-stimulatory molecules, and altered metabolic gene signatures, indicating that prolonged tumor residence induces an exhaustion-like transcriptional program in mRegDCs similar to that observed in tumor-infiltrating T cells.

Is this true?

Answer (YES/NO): NO